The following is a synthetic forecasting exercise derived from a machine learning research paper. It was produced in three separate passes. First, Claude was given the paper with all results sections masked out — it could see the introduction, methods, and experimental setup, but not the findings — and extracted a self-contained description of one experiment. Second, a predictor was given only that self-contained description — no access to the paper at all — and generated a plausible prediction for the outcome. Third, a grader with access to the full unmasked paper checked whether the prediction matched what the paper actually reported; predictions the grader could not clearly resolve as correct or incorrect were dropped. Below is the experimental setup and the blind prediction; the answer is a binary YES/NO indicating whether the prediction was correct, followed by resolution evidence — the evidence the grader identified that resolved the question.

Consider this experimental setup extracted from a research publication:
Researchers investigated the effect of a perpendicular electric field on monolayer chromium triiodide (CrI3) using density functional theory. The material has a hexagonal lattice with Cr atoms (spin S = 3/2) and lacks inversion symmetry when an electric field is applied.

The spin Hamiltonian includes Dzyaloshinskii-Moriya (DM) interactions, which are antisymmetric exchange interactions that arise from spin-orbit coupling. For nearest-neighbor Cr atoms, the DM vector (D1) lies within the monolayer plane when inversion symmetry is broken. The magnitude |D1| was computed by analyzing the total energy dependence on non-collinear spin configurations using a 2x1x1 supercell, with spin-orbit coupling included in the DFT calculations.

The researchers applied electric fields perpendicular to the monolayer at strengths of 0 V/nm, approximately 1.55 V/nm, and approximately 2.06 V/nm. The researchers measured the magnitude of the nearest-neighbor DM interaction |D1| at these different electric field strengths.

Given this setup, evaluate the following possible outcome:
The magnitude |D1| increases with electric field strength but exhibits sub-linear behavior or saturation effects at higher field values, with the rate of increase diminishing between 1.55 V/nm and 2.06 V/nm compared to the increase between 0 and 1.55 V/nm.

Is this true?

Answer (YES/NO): NO